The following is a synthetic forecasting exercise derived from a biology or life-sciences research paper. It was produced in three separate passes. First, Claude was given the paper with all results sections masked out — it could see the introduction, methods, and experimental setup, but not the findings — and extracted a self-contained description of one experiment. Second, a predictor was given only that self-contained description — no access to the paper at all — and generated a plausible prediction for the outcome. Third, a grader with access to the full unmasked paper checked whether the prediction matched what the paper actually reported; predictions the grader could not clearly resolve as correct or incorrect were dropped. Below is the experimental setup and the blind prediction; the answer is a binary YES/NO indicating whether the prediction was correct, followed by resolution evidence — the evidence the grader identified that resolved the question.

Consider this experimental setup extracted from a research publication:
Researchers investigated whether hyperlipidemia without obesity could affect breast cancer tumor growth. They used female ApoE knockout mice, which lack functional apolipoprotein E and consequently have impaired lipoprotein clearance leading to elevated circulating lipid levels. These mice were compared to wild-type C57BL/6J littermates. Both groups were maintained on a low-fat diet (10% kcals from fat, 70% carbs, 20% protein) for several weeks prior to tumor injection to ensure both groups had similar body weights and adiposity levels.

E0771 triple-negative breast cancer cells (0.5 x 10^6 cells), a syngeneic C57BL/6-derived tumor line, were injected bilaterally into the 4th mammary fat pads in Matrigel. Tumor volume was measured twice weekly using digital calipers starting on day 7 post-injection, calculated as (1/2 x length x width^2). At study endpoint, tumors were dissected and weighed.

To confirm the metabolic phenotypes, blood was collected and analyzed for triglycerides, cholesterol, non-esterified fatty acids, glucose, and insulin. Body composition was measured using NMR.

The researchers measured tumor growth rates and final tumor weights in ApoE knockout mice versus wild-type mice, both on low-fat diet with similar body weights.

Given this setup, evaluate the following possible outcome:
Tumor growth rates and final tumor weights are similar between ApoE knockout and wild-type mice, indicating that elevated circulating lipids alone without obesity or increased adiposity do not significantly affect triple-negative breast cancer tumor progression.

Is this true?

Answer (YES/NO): NO